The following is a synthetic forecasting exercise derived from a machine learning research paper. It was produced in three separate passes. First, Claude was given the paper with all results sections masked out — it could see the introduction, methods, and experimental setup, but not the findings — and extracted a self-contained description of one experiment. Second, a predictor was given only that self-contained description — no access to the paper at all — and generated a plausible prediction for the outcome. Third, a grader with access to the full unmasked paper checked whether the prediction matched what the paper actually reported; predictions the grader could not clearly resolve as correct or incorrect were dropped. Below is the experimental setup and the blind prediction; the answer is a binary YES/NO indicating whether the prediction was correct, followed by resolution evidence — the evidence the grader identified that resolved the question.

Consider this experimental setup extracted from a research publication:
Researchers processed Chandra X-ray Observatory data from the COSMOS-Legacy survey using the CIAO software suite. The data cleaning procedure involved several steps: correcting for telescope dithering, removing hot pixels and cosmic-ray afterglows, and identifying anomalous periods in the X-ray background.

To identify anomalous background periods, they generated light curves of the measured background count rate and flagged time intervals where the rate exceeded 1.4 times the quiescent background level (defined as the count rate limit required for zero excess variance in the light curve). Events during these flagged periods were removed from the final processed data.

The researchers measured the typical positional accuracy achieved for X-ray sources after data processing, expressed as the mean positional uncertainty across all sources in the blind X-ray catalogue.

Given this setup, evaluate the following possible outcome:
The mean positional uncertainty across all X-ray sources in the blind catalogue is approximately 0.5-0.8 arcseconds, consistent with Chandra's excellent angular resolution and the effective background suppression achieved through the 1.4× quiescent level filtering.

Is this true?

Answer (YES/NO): NO